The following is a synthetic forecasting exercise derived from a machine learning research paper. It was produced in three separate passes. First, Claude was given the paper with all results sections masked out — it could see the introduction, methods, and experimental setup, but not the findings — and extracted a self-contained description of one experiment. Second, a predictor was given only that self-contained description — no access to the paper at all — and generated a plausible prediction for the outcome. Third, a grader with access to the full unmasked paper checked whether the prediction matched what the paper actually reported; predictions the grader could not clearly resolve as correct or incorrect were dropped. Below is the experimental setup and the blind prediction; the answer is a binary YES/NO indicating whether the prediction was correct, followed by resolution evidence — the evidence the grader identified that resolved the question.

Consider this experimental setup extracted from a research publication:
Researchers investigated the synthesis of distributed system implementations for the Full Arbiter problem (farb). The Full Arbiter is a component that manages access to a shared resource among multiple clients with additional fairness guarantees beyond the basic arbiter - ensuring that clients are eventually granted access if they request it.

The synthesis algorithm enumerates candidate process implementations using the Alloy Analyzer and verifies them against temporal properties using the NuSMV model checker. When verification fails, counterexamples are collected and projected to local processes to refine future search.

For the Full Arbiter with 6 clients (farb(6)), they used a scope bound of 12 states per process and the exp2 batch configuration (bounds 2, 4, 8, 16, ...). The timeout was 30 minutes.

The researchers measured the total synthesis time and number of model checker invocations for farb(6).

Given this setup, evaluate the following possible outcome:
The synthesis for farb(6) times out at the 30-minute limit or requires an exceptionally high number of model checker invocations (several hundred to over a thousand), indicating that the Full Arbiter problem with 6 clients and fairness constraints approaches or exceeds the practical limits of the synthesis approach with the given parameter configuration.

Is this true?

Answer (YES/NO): NO